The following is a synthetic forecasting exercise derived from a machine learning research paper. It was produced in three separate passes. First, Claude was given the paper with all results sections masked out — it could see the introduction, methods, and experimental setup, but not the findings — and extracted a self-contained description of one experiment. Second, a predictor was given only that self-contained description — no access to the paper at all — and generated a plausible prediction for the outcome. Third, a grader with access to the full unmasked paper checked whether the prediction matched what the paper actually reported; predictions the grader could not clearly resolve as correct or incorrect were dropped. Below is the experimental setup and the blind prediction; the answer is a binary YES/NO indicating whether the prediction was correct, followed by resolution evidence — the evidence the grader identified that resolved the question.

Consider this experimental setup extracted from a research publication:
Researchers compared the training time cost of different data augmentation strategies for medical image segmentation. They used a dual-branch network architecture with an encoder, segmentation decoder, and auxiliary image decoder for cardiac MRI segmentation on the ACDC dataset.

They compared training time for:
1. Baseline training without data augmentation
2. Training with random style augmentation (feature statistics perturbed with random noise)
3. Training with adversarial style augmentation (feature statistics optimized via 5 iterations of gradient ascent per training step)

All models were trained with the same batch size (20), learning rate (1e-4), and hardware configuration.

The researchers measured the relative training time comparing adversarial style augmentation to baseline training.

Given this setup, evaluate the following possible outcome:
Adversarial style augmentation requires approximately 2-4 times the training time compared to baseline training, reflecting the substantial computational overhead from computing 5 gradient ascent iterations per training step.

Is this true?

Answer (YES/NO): NO